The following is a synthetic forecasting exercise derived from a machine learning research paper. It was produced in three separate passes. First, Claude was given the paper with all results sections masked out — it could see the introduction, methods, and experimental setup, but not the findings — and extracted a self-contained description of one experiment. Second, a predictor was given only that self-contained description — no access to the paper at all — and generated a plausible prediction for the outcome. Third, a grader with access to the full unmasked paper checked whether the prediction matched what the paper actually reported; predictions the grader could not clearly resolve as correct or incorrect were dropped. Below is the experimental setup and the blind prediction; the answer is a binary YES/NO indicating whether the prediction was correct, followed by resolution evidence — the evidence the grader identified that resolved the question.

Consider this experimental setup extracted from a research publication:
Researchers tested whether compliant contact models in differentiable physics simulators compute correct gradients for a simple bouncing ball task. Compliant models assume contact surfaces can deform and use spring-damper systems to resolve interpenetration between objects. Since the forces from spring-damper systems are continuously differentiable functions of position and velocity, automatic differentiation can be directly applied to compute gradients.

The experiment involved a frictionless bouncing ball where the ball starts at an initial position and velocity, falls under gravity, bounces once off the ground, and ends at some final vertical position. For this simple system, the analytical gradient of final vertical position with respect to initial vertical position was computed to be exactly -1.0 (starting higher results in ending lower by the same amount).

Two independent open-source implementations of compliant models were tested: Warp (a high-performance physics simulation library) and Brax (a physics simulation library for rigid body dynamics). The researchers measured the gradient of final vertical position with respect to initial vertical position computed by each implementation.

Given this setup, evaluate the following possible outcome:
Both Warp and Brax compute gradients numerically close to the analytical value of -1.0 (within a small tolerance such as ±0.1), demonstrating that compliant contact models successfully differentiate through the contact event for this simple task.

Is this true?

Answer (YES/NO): NO